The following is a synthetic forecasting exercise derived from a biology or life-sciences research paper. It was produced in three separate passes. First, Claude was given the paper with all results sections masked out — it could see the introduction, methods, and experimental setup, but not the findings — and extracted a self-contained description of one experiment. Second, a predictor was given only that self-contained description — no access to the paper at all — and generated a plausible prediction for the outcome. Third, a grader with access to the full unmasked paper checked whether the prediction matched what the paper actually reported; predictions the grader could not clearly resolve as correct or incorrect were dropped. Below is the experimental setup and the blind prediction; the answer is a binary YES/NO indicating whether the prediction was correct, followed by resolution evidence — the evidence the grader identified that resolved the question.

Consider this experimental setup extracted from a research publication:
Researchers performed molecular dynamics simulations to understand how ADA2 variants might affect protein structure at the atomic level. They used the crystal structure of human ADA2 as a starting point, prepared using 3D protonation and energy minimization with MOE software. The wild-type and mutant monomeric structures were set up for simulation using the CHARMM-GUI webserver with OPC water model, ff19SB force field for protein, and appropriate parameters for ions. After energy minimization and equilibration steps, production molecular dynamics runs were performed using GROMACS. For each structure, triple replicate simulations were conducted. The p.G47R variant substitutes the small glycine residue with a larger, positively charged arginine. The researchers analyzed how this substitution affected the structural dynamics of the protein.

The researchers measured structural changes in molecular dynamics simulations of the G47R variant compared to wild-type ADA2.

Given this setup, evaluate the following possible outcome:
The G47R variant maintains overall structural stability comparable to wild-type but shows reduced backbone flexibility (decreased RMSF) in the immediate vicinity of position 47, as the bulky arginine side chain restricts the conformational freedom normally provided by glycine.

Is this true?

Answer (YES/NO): NO